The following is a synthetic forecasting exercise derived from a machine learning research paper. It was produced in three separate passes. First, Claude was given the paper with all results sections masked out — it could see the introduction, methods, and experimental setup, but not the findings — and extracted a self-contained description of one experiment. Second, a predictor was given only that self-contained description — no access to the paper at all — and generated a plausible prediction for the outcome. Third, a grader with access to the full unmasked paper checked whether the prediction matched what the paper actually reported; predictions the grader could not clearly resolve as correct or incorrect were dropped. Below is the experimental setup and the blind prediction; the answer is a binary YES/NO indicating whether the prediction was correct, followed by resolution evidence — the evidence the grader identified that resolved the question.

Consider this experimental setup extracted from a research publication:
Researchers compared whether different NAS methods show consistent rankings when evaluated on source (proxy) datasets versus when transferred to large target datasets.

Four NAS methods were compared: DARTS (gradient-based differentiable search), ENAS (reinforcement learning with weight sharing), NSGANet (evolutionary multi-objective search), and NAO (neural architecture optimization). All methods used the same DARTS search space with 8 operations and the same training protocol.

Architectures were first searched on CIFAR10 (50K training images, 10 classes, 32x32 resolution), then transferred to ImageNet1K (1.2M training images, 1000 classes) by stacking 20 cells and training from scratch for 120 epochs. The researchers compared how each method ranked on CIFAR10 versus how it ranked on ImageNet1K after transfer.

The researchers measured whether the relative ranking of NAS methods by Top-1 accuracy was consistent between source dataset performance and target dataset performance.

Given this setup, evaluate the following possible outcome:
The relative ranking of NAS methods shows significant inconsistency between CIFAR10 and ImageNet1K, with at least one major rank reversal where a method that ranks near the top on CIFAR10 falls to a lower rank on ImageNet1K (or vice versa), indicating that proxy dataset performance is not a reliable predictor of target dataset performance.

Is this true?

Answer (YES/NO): YES